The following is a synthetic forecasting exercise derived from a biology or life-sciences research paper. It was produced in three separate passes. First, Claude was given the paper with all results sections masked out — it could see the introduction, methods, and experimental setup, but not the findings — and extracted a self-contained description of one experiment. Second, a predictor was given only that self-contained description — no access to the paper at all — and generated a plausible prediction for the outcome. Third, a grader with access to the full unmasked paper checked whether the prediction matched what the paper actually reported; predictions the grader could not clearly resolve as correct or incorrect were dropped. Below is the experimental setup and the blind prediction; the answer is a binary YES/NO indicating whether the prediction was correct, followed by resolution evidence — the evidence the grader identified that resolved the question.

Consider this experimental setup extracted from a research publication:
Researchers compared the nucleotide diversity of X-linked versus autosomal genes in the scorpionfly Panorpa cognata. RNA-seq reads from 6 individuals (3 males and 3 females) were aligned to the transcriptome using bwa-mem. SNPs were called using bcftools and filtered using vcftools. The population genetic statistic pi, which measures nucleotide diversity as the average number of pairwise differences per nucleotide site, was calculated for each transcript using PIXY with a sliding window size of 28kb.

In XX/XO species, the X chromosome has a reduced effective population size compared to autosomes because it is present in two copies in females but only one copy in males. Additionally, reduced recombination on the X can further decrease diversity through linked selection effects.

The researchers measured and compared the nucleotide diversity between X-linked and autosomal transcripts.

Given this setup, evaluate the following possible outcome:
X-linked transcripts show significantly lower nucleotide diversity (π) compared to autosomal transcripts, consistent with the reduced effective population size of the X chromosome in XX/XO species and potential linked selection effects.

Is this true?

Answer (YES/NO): YES